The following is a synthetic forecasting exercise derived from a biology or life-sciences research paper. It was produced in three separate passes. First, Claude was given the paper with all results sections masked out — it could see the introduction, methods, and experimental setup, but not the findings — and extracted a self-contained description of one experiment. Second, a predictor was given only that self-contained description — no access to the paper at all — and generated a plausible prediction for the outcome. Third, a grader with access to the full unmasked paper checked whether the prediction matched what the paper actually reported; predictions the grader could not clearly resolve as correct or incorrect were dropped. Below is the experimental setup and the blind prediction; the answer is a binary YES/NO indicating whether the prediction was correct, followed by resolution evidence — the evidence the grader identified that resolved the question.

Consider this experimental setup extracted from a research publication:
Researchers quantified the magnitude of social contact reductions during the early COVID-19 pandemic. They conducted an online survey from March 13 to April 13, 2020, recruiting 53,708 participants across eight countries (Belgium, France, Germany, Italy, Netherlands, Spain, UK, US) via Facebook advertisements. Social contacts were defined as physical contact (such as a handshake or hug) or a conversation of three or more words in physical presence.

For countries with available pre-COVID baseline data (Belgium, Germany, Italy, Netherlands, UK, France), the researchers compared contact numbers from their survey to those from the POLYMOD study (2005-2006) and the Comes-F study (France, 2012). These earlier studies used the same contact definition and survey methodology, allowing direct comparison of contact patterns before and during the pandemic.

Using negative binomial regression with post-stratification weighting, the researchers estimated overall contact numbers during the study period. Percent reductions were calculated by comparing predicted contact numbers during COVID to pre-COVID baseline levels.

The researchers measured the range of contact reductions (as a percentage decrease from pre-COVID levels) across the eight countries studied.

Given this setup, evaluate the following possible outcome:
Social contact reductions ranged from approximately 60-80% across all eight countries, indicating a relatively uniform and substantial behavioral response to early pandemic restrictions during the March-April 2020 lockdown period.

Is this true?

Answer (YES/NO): NO